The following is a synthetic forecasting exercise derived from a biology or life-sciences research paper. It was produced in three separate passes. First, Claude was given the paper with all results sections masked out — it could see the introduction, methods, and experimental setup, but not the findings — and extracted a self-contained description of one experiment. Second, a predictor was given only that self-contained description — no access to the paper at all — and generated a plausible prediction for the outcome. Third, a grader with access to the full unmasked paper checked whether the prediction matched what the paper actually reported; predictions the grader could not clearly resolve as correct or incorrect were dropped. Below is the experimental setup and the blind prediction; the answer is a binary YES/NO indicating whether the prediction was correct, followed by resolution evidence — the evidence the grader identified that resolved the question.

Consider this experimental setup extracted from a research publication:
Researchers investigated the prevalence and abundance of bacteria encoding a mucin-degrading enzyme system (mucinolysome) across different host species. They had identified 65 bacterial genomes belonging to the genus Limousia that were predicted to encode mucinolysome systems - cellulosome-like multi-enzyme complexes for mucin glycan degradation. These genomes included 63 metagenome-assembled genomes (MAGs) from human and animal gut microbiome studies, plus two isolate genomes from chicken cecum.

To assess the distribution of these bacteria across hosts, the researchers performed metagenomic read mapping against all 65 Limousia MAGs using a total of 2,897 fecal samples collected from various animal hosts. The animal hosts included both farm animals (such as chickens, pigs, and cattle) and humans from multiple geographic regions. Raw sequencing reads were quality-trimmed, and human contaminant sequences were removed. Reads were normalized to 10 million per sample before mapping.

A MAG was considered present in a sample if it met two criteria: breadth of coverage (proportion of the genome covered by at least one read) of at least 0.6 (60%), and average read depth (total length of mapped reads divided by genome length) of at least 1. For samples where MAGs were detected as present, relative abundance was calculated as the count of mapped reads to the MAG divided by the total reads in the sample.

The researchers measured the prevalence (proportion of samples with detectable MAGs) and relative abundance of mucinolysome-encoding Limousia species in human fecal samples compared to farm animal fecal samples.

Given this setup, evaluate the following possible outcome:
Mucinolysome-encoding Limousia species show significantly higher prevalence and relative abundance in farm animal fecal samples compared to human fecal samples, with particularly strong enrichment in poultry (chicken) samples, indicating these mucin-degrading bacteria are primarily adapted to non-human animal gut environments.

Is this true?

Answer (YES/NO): NO